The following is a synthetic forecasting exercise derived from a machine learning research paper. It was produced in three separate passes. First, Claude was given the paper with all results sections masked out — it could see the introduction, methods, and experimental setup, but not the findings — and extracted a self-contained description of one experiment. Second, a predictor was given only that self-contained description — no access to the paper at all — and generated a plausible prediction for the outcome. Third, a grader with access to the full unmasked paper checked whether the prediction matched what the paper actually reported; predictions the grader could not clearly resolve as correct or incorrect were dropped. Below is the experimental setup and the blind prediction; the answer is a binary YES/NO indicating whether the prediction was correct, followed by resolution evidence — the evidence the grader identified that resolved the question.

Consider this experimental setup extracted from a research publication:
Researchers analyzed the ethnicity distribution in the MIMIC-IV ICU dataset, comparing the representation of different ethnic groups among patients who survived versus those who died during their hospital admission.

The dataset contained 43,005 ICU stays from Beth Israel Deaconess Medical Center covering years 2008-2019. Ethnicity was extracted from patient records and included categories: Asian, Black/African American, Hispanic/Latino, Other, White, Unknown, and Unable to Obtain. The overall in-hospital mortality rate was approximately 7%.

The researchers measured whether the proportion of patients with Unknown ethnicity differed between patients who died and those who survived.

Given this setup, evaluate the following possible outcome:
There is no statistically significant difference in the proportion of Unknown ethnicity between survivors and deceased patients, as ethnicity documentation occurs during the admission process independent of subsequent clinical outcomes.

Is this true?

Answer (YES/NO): NO